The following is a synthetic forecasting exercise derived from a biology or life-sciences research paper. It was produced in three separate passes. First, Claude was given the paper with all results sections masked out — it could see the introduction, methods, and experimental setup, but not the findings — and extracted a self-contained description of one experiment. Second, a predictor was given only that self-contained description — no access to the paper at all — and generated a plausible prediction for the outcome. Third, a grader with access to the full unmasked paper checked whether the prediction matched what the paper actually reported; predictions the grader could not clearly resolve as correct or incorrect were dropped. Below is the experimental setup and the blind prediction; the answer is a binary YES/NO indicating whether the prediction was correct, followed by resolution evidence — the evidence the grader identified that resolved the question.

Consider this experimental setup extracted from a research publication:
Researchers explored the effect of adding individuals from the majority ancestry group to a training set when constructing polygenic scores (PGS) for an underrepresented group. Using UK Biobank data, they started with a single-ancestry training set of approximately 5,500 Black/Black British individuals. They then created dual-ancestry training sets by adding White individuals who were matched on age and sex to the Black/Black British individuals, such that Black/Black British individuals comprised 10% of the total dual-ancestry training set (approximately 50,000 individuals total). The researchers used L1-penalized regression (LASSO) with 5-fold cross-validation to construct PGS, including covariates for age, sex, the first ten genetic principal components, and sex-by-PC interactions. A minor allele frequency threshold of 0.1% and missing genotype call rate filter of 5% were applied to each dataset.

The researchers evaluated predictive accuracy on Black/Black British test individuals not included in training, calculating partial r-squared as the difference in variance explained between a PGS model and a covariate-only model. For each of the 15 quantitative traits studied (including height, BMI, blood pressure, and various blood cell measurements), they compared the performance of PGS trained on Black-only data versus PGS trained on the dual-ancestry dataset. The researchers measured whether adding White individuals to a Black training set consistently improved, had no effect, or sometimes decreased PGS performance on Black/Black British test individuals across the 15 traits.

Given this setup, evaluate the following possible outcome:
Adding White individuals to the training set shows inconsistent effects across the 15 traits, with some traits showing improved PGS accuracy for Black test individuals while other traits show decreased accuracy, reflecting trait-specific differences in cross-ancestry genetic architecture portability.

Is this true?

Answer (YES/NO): YES